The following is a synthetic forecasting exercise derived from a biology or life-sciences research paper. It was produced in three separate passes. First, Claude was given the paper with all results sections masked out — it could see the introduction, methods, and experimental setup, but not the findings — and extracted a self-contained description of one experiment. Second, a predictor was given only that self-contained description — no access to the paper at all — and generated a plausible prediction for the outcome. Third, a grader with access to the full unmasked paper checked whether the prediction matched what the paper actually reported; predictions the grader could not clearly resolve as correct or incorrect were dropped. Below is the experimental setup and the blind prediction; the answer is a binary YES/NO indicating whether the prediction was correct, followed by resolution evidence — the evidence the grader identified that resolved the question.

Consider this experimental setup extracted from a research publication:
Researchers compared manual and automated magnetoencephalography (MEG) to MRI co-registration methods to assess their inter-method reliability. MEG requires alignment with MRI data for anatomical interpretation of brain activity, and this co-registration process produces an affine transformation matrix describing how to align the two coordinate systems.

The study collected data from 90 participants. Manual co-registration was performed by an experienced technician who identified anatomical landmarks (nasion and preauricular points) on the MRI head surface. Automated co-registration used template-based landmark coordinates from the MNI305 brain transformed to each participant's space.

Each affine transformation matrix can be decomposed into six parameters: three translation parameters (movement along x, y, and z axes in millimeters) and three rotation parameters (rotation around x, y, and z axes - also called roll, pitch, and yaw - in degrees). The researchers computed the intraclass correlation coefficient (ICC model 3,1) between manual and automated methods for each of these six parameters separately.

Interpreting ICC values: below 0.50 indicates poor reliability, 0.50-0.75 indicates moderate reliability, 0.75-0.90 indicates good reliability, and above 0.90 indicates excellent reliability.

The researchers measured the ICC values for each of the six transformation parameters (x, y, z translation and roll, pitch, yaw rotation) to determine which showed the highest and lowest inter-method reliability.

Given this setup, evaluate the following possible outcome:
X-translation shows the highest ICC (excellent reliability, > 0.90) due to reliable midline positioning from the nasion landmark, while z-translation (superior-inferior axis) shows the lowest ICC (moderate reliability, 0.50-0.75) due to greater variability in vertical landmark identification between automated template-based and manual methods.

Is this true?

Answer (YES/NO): NO